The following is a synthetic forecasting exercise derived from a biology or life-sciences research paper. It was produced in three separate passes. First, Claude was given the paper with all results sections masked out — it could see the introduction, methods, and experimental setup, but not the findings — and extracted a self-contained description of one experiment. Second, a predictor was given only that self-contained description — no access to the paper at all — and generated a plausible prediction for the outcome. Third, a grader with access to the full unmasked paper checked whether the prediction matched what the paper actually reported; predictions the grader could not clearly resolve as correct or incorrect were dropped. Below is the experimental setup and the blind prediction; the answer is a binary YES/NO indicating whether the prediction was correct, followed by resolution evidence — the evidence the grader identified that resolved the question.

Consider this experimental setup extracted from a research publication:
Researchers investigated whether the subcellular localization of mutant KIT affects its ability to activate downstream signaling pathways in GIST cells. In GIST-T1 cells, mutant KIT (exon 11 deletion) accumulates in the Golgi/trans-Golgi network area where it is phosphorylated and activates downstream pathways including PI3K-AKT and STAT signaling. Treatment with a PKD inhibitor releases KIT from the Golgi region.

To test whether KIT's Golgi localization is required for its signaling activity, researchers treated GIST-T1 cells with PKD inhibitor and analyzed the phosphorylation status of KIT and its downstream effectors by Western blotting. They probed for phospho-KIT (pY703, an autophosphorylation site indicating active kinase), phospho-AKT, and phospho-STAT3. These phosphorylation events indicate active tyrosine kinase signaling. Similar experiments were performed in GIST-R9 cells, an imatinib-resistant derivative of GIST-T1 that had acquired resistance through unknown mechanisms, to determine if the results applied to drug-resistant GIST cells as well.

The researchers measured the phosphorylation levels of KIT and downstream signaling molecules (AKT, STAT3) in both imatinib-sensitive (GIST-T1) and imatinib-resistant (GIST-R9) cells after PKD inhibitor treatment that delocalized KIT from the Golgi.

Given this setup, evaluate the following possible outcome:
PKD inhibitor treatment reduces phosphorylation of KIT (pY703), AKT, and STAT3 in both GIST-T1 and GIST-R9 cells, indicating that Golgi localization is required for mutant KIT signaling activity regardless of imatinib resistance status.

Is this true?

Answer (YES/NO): NO